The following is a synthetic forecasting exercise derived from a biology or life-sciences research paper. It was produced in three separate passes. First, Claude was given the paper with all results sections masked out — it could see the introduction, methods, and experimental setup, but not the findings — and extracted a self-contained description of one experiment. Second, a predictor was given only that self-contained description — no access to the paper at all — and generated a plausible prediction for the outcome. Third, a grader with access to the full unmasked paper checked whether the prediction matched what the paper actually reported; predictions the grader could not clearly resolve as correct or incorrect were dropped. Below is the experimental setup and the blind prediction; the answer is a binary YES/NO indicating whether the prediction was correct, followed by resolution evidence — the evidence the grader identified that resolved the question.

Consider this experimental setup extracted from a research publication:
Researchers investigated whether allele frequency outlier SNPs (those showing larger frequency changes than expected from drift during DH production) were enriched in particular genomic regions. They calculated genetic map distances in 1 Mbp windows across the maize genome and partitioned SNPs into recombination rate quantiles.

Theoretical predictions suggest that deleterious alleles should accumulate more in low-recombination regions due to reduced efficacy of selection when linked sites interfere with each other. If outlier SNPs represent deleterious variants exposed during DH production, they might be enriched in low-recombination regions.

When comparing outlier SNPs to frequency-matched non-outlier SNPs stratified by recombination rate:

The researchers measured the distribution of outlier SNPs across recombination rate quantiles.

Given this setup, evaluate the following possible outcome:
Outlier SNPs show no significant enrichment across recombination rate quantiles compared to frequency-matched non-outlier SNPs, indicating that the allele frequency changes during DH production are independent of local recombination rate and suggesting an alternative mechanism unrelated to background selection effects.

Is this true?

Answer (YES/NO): NO